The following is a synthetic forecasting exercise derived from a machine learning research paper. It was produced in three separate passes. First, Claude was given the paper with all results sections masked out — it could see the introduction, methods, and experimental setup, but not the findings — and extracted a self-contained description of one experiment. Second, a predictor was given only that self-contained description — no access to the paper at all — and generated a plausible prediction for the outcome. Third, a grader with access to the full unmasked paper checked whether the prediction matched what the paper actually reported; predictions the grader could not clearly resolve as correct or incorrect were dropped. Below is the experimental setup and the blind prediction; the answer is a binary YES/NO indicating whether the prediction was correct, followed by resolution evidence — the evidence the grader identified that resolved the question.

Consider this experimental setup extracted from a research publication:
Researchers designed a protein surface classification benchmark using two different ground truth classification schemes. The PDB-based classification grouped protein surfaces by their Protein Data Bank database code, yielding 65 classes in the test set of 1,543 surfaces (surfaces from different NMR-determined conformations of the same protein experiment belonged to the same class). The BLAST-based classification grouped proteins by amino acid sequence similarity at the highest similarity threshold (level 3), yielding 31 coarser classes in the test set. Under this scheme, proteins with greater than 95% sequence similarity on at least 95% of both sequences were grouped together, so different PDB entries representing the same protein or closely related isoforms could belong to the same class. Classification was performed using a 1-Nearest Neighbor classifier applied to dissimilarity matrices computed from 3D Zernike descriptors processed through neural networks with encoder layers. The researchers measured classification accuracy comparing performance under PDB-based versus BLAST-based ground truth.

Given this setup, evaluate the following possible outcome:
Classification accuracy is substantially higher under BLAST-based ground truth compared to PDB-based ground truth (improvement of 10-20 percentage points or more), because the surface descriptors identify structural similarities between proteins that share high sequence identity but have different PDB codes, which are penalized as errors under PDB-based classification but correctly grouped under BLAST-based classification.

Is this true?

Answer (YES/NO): NO